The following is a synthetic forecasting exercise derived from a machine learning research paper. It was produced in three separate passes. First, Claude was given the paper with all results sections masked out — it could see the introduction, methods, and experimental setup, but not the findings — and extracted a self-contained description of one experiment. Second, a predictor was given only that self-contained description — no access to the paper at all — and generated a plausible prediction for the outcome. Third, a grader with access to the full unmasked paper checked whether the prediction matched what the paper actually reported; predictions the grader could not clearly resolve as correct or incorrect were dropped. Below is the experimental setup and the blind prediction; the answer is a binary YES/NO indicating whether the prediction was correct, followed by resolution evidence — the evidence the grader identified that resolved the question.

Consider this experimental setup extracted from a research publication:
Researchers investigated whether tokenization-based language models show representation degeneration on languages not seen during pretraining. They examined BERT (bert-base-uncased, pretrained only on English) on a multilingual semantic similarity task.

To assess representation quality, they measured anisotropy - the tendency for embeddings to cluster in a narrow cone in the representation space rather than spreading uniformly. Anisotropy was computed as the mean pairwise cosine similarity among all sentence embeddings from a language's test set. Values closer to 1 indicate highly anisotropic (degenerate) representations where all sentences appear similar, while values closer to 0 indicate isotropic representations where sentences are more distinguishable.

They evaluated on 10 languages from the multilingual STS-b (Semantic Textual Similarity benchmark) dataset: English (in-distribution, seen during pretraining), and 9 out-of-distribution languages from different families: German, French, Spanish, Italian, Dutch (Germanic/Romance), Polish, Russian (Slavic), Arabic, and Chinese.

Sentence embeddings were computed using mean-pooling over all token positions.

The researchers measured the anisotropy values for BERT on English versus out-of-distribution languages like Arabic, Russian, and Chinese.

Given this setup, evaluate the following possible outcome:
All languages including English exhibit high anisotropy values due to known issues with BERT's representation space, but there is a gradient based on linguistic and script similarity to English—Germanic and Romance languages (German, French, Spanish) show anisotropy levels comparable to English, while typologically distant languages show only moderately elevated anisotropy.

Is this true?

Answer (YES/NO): NO